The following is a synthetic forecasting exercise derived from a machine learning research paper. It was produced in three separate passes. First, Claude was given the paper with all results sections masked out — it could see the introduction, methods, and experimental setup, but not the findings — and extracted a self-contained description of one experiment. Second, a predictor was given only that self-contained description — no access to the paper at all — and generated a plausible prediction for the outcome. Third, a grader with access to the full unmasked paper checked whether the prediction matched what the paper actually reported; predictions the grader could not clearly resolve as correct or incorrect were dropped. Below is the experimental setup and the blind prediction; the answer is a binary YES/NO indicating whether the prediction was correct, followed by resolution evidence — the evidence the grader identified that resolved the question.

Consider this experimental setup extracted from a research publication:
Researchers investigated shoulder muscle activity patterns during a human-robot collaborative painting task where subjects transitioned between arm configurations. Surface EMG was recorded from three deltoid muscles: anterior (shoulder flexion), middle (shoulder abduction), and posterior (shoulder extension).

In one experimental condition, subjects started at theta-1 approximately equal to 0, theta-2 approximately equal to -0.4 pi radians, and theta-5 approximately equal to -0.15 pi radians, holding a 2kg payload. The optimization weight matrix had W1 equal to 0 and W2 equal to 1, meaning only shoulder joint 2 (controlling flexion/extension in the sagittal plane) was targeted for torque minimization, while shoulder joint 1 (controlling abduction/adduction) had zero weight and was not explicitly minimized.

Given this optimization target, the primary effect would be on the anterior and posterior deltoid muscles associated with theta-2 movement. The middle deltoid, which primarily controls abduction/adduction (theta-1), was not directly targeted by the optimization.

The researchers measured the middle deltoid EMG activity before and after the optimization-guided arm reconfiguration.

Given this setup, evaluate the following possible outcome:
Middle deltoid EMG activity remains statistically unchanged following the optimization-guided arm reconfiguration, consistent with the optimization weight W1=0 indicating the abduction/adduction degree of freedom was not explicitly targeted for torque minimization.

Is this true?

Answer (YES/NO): NO